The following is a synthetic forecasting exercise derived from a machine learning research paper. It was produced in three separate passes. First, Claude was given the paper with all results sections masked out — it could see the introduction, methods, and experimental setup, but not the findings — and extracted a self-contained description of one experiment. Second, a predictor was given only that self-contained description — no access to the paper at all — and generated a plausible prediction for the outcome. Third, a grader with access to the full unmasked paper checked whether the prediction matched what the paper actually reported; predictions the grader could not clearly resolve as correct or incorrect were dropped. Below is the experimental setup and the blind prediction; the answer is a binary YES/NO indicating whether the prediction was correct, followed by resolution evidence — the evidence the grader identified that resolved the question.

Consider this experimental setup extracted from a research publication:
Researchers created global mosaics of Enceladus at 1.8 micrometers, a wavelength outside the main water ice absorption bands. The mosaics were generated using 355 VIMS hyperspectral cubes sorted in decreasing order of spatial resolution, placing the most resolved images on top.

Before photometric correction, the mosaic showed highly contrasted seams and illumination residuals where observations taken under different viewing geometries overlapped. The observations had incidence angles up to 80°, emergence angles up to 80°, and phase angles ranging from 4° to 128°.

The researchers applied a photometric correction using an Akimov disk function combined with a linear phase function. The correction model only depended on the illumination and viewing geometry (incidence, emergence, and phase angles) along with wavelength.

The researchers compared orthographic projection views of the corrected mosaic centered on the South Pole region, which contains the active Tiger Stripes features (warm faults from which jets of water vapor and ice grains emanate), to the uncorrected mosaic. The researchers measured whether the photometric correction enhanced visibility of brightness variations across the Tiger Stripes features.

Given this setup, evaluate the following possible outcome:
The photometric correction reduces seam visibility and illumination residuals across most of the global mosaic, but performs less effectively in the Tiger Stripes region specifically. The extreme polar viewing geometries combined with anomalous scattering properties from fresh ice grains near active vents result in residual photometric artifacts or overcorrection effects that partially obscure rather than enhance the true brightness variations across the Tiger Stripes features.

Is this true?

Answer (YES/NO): NO